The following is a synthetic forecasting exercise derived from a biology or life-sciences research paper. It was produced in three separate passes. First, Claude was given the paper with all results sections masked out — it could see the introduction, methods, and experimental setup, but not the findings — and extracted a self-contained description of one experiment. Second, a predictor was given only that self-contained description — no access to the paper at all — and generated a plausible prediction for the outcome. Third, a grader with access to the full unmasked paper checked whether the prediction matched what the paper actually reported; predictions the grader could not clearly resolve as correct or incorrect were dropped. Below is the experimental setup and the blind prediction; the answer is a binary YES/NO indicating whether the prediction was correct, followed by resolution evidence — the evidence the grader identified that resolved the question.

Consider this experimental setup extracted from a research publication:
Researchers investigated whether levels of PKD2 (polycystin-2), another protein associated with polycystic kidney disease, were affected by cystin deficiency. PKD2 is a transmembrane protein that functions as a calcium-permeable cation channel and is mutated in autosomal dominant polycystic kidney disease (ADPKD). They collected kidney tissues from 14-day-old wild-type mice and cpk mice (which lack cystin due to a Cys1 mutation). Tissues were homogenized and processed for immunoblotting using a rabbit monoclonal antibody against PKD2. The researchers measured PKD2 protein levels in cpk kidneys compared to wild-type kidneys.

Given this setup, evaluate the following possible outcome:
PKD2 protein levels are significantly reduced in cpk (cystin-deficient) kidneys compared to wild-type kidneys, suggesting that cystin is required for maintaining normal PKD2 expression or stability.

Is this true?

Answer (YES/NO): YES